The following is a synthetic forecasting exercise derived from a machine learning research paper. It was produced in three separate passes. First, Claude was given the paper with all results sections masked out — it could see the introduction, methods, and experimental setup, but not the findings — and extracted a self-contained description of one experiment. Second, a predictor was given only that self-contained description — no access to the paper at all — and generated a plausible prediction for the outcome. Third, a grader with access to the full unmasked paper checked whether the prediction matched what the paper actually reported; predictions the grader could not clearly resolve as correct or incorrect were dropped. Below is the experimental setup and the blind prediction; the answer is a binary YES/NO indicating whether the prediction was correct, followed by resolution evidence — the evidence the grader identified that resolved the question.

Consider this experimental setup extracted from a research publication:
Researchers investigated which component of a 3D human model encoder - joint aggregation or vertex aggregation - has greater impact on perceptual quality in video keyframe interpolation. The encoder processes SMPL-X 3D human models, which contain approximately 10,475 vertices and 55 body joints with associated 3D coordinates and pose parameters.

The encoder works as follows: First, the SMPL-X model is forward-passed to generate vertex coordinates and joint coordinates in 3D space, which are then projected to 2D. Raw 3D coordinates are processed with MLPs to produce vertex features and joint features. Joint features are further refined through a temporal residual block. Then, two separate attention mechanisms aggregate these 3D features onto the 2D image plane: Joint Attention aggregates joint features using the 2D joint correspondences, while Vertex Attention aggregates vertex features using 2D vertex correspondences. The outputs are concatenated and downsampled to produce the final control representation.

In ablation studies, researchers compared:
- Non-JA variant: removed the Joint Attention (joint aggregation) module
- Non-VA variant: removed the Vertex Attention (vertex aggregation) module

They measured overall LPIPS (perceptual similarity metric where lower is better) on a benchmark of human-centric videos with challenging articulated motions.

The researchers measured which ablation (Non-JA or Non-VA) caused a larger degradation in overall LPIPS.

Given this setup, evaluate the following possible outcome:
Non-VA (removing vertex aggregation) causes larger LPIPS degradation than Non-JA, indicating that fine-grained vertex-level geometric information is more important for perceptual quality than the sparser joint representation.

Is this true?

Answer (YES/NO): YES